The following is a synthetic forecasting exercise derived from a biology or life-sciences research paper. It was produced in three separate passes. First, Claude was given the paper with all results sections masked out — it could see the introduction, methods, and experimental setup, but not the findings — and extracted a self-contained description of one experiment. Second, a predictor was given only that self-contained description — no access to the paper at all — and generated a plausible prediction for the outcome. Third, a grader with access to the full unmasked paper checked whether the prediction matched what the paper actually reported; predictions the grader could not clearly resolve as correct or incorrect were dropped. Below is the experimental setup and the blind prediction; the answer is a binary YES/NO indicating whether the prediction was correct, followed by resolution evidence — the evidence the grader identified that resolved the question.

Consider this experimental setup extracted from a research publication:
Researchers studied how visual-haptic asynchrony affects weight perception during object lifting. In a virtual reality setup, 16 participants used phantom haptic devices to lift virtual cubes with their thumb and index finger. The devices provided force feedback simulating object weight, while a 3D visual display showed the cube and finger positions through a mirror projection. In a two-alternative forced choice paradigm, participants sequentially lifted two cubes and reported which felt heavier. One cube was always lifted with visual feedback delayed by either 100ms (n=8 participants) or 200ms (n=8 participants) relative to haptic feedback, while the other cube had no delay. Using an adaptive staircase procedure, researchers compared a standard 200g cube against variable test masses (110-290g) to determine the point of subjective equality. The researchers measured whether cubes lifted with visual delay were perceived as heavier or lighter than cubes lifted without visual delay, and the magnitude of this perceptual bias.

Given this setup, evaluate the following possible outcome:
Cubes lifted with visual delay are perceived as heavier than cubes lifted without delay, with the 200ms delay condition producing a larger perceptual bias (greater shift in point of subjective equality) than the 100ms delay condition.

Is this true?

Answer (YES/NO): NO